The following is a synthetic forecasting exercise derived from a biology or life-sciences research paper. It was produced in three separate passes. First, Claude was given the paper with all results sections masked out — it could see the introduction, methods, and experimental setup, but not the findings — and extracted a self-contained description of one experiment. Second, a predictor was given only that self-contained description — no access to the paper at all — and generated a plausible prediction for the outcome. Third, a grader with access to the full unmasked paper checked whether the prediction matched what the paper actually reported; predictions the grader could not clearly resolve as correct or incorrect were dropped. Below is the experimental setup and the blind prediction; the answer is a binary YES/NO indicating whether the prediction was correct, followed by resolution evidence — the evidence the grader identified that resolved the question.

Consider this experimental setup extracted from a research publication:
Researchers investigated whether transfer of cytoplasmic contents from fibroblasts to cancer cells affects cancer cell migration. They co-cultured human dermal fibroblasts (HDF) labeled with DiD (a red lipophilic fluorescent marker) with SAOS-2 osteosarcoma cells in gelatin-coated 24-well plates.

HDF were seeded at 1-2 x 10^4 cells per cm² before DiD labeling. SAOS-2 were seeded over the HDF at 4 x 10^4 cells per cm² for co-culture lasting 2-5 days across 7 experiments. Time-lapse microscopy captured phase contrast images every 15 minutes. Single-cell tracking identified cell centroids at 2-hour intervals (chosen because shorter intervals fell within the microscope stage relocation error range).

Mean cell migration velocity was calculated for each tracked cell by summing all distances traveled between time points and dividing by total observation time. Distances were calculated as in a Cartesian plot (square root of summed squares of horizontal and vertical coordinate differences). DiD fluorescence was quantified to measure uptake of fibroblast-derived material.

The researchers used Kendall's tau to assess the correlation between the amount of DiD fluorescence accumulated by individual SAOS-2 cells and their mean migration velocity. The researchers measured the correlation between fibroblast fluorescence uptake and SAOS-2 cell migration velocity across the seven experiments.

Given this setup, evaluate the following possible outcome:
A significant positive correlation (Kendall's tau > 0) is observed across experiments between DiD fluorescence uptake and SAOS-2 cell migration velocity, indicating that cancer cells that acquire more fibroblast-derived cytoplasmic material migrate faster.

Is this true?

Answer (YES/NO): NO